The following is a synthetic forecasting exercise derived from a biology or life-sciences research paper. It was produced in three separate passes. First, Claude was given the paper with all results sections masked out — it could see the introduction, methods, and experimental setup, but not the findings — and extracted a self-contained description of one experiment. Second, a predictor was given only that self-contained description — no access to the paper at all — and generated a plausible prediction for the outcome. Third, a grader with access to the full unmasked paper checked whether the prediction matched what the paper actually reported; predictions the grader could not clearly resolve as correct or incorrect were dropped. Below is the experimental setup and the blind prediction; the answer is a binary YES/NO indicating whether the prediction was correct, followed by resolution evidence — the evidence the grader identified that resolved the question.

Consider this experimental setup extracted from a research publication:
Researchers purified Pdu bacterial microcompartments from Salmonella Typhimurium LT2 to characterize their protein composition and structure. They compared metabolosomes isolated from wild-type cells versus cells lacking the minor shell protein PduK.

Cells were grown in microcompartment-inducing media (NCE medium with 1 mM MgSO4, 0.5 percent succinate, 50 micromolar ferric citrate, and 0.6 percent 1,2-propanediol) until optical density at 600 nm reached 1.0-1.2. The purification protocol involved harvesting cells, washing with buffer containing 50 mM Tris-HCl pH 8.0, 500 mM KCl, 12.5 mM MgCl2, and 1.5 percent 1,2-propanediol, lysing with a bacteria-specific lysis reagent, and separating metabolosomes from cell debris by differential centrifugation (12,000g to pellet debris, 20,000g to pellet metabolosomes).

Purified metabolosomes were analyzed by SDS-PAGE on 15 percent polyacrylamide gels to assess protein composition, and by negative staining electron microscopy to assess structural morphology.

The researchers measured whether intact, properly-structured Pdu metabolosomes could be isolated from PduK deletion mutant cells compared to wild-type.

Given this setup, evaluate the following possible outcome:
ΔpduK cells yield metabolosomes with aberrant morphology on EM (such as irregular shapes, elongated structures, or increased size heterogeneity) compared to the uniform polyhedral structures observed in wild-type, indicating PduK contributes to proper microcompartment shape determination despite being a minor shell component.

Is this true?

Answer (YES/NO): NO